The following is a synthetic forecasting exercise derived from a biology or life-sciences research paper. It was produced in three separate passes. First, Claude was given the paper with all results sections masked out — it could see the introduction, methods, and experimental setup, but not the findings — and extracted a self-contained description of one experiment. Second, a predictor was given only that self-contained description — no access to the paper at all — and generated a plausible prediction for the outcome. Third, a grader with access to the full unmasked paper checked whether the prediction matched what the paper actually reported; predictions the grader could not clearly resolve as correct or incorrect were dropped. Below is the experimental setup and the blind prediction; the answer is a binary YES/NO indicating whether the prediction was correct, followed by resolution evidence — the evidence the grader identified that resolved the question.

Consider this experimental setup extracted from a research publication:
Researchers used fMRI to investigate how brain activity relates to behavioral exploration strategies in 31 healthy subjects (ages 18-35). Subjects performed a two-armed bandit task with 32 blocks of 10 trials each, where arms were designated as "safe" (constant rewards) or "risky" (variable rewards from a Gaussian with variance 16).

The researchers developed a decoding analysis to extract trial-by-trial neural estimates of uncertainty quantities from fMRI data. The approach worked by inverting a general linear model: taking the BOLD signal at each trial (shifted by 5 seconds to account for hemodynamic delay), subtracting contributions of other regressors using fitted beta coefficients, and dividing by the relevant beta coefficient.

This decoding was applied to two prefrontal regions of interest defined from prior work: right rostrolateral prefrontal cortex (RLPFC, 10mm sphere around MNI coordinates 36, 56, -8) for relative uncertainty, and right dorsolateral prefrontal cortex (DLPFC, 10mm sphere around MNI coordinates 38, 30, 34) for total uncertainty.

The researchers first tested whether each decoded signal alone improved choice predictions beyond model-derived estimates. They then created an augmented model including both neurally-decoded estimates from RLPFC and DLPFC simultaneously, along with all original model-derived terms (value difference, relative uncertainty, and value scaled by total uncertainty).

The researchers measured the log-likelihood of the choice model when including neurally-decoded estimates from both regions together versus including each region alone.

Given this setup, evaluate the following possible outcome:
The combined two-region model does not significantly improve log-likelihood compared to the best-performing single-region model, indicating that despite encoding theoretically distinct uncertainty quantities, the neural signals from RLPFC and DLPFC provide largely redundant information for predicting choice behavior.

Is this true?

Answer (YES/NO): NO